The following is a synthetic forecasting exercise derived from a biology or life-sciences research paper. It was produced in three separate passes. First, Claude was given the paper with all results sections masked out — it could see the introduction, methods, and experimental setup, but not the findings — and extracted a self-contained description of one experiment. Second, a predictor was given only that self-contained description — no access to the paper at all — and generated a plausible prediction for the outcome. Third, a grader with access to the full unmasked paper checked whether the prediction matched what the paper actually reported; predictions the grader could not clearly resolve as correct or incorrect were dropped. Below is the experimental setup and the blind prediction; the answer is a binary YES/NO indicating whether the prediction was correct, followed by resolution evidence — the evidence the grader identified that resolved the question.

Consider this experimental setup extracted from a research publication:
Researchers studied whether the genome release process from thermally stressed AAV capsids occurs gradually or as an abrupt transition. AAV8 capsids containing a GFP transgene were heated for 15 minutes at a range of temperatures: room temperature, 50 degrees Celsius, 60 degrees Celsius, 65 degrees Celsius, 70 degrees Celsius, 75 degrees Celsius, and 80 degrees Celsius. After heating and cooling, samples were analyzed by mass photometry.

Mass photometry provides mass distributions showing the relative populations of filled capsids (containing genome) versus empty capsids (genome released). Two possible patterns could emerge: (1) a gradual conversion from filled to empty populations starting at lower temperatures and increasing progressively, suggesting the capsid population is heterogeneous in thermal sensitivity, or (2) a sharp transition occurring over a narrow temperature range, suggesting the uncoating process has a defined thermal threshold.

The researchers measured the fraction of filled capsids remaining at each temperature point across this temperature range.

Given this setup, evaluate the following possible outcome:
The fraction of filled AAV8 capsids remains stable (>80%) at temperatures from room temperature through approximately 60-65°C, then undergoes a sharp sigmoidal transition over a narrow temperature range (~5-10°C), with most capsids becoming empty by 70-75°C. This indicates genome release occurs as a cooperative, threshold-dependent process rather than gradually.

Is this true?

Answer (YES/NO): NO